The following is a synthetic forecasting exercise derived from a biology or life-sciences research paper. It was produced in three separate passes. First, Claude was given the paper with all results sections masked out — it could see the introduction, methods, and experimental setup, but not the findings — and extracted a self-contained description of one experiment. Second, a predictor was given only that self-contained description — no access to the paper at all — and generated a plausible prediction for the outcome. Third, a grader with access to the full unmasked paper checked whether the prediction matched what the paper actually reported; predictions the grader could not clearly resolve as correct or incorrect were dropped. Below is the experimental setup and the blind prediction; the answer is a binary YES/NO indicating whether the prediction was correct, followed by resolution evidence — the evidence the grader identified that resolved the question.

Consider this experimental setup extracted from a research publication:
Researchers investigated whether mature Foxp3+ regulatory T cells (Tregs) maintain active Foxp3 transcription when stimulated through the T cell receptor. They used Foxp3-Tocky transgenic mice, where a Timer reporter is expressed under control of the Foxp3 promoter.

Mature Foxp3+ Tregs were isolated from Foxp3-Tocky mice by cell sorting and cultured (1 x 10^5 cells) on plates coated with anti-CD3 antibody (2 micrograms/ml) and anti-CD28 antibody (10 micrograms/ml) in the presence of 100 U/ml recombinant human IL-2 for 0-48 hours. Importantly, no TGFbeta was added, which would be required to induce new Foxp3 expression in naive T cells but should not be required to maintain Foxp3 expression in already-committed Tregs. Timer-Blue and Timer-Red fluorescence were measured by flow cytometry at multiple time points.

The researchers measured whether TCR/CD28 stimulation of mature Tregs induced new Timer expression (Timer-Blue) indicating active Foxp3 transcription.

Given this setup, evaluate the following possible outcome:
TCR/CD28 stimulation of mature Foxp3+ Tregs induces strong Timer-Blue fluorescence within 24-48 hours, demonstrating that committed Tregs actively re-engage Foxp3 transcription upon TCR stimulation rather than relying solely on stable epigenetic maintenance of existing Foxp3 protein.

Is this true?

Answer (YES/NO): NO